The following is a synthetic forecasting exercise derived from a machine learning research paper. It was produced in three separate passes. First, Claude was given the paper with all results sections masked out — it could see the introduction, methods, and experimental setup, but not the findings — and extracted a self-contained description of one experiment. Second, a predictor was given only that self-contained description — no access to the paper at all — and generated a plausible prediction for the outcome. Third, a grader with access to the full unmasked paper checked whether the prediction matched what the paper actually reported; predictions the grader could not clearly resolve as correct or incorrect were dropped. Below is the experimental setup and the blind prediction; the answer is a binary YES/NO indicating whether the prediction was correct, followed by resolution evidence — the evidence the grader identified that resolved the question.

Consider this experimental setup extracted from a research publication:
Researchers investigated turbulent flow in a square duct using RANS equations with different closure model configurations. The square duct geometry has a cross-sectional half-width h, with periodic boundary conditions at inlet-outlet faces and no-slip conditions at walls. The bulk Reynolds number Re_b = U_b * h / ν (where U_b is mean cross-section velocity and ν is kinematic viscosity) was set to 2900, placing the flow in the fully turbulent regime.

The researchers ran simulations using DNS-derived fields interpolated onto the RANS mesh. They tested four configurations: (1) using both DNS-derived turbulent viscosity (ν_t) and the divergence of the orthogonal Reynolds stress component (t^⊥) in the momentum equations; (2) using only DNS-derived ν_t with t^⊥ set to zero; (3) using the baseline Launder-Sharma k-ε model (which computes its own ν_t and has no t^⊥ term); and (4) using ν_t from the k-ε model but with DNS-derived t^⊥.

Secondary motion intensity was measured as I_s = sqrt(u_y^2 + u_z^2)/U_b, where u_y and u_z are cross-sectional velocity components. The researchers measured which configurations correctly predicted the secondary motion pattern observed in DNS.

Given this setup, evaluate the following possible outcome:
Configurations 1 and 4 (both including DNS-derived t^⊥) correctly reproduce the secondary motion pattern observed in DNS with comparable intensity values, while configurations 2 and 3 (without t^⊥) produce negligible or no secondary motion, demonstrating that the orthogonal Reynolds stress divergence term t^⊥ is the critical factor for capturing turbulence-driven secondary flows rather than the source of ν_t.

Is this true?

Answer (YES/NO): YES